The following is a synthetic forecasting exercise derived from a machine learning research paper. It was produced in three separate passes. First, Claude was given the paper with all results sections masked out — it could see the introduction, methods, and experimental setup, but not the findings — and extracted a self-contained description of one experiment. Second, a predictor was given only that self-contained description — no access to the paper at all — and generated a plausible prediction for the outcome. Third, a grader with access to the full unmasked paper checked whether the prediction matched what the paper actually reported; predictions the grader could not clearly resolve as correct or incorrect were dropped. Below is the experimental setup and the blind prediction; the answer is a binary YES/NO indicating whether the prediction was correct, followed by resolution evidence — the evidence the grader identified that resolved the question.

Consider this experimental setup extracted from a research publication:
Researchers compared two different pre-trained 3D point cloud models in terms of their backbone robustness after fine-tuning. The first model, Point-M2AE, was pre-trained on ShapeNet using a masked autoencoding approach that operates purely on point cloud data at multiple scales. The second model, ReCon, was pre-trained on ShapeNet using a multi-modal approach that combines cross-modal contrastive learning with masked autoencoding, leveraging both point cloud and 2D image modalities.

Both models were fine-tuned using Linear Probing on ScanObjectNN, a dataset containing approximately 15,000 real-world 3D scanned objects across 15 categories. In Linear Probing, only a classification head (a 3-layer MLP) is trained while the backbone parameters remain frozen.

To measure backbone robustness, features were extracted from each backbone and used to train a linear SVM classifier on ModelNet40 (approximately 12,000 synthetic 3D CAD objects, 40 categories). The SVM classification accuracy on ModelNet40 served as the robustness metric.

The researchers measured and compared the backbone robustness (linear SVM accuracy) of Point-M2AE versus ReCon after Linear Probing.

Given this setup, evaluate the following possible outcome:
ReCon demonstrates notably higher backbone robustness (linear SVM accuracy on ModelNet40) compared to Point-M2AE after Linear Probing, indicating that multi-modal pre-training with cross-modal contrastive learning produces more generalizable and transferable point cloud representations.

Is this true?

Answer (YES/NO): NO